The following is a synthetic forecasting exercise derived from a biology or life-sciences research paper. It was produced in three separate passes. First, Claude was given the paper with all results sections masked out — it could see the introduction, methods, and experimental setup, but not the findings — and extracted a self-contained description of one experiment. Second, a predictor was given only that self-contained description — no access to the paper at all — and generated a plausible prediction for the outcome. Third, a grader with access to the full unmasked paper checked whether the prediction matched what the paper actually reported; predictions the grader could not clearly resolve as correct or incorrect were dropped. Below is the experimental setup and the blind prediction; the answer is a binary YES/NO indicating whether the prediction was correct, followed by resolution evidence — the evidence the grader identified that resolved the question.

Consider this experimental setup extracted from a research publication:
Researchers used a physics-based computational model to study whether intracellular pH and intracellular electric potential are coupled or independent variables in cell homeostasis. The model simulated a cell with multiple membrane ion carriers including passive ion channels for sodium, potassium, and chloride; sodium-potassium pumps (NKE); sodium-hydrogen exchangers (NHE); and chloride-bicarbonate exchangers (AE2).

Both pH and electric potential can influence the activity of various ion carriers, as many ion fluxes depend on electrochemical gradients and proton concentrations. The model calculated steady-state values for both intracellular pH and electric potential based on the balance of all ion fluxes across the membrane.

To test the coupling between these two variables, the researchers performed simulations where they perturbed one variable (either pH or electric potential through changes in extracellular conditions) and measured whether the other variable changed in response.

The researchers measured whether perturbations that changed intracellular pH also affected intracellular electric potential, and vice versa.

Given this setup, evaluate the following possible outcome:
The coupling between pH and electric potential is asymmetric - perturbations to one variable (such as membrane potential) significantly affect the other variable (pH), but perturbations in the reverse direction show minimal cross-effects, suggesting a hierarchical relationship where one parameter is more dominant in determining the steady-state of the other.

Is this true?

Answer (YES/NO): NO